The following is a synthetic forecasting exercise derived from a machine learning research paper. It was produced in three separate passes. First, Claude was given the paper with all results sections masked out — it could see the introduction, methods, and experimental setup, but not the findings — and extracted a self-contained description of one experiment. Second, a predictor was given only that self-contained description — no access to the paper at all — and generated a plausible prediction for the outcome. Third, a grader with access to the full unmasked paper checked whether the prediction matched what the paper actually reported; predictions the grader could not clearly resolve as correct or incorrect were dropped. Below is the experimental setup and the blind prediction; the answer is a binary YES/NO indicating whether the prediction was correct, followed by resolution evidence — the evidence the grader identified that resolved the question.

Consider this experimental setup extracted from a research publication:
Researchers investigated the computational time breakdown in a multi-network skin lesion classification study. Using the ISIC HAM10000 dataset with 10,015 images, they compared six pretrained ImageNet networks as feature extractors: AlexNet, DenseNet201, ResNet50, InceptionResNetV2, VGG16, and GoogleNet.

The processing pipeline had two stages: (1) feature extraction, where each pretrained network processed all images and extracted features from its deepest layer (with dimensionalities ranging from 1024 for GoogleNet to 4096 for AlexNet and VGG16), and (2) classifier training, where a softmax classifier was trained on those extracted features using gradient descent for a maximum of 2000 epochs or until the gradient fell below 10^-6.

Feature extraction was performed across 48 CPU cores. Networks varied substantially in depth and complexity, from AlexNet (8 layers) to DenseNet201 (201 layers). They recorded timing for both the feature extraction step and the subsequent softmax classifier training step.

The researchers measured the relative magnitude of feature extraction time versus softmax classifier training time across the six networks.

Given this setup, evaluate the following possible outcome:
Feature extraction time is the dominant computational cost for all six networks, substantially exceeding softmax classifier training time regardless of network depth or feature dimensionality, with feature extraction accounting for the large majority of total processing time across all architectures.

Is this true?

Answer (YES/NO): YES